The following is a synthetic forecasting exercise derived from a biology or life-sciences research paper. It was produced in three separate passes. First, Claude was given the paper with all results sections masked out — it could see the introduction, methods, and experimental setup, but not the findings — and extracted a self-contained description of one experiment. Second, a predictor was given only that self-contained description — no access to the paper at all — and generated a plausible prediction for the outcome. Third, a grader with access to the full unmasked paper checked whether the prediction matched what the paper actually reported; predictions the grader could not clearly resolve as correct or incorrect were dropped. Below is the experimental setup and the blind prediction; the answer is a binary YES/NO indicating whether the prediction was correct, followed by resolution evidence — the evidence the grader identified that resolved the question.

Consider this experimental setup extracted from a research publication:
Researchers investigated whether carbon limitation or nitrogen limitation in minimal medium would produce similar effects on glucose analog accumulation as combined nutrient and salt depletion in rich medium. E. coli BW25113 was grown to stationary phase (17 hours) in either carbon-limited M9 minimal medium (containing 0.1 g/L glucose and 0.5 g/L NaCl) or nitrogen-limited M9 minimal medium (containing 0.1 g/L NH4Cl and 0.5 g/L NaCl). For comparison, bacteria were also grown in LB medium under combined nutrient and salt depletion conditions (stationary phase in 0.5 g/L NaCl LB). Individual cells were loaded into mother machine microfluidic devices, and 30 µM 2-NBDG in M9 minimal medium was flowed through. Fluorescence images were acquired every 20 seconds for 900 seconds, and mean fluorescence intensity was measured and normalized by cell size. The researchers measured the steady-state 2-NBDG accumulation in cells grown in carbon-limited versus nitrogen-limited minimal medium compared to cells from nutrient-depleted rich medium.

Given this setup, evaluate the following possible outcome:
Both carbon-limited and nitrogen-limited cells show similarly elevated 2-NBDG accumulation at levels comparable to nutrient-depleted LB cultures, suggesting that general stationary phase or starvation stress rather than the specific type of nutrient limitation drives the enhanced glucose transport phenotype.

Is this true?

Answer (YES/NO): NO